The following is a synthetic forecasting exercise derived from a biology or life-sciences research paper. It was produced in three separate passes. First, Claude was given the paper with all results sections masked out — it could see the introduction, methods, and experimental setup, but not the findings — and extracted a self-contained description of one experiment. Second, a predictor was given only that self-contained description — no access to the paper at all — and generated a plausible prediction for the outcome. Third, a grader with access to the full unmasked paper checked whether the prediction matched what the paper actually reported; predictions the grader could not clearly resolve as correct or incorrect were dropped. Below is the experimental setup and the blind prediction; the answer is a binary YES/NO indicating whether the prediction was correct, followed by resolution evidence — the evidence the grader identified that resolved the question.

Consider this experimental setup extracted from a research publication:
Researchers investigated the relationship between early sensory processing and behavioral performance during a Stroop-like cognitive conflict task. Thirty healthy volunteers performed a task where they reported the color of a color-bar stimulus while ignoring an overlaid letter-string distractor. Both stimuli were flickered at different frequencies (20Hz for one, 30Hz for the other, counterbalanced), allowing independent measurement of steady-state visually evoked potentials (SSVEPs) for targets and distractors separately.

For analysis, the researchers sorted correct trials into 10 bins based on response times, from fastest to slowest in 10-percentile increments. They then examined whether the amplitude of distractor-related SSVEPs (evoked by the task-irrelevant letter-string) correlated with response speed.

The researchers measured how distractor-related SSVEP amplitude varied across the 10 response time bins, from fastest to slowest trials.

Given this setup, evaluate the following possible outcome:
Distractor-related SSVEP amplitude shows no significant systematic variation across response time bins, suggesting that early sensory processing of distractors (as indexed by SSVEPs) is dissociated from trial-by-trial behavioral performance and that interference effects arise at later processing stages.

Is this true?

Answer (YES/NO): NO